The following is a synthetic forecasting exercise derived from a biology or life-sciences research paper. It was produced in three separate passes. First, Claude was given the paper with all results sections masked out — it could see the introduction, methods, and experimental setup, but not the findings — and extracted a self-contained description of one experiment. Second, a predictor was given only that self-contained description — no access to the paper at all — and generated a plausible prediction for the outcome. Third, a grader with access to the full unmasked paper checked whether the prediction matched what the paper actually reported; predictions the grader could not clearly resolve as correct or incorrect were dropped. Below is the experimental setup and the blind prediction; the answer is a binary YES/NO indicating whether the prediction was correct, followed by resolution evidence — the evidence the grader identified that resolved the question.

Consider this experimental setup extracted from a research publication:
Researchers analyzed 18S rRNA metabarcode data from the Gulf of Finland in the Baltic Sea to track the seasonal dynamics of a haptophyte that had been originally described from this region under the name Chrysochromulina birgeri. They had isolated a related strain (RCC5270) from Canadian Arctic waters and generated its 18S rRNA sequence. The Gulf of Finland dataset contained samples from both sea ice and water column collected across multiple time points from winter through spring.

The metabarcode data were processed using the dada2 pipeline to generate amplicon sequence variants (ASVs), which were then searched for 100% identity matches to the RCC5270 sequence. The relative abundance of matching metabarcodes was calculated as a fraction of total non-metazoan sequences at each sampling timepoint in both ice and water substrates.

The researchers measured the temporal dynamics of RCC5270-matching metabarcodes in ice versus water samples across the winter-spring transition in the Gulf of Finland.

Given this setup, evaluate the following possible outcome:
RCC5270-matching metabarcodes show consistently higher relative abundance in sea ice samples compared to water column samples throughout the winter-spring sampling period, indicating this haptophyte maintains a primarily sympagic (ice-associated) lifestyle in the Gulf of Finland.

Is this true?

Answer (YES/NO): NO